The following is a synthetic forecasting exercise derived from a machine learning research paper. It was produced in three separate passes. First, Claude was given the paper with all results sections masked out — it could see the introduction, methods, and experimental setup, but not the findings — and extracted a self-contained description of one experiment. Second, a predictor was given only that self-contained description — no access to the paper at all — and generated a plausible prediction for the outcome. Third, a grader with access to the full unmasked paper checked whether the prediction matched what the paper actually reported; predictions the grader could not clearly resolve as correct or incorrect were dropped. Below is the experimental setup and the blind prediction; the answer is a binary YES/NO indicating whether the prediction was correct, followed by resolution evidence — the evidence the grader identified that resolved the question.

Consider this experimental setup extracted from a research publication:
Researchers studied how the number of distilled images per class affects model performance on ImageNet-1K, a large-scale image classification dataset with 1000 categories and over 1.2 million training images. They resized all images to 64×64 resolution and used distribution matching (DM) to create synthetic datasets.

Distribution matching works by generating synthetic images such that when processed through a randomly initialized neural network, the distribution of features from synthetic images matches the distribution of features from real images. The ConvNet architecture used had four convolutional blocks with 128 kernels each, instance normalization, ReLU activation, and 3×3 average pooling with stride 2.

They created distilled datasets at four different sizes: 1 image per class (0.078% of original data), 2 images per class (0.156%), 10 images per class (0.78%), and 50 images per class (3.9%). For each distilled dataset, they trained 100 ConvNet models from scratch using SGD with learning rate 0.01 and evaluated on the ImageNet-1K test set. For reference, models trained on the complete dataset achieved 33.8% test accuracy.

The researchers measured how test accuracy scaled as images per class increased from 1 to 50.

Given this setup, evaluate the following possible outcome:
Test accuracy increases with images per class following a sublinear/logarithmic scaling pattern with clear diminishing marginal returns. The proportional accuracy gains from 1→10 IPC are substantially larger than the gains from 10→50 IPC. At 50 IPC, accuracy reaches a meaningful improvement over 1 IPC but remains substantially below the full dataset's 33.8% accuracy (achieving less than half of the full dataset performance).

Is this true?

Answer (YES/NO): NO